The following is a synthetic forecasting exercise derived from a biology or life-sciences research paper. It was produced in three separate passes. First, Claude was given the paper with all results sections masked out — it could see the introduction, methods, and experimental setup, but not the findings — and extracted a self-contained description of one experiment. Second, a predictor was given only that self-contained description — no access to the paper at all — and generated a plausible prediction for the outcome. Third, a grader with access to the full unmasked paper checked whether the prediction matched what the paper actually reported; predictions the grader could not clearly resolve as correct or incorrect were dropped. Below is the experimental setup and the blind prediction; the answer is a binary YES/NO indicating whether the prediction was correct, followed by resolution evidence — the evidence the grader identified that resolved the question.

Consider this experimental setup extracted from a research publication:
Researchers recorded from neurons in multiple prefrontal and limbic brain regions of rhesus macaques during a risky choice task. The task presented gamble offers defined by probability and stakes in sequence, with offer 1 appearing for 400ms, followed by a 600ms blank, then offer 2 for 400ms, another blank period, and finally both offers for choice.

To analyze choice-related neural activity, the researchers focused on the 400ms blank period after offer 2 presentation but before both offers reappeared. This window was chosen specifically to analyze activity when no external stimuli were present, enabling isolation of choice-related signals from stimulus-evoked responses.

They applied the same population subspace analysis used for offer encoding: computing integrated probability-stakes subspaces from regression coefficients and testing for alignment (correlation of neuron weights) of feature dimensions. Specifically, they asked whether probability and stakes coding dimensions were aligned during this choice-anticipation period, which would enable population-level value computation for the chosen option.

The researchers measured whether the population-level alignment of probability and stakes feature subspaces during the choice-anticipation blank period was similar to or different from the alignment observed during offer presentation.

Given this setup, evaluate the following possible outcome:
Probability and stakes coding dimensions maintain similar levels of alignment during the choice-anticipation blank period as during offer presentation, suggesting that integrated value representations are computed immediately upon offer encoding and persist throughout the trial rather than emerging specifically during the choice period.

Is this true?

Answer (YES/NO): YES